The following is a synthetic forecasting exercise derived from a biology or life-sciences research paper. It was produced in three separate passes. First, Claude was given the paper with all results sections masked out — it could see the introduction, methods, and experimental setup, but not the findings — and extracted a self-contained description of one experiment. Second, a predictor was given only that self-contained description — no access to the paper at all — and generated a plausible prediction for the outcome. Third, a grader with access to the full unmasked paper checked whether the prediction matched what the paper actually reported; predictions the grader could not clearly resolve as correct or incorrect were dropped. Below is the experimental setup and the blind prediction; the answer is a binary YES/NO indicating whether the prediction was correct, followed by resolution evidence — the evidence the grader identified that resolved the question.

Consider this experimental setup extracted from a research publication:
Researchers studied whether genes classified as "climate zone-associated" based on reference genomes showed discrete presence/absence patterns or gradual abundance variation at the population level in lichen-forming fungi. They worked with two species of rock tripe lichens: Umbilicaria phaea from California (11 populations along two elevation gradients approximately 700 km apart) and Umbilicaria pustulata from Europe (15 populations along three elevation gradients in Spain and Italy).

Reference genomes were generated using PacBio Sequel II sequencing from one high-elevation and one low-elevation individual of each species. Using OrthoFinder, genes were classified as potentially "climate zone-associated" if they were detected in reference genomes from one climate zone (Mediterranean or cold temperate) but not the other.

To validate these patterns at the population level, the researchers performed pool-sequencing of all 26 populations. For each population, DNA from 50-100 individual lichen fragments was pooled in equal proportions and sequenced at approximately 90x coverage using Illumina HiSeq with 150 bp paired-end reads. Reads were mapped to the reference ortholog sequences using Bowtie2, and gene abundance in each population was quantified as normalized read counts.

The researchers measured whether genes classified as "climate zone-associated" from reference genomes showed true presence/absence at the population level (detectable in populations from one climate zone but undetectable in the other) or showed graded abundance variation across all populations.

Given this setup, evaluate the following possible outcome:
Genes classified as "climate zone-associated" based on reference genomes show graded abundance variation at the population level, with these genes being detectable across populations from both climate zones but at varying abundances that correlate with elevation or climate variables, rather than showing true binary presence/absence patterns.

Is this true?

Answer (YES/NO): YES